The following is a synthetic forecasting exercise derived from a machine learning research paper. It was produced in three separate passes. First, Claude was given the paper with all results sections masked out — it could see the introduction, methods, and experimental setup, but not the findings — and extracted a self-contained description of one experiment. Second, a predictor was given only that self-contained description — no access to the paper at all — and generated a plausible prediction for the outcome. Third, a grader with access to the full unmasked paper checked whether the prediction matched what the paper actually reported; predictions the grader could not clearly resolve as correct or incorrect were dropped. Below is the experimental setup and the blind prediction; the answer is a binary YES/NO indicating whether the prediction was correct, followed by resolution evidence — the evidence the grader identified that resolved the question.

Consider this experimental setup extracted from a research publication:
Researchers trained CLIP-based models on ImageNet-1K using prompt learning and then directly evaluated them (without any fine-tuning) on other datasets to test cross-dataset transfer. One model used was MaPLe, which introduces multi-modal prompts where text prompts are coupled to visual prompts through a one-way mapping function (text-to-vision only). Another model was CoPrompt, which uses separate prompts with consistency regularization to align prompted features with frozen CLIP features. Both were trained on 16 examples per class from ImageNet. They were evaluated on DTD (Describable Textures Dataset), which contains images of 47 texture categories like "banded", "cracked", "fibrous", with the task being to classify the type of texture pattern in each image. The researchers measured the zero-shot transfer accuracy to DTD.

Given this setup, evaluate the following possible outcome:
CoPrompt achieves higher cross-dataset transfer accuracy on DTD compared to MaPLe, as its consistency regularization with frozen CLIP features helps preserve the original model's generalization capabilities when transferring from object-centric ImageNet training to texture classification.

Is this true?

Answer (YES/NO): YES